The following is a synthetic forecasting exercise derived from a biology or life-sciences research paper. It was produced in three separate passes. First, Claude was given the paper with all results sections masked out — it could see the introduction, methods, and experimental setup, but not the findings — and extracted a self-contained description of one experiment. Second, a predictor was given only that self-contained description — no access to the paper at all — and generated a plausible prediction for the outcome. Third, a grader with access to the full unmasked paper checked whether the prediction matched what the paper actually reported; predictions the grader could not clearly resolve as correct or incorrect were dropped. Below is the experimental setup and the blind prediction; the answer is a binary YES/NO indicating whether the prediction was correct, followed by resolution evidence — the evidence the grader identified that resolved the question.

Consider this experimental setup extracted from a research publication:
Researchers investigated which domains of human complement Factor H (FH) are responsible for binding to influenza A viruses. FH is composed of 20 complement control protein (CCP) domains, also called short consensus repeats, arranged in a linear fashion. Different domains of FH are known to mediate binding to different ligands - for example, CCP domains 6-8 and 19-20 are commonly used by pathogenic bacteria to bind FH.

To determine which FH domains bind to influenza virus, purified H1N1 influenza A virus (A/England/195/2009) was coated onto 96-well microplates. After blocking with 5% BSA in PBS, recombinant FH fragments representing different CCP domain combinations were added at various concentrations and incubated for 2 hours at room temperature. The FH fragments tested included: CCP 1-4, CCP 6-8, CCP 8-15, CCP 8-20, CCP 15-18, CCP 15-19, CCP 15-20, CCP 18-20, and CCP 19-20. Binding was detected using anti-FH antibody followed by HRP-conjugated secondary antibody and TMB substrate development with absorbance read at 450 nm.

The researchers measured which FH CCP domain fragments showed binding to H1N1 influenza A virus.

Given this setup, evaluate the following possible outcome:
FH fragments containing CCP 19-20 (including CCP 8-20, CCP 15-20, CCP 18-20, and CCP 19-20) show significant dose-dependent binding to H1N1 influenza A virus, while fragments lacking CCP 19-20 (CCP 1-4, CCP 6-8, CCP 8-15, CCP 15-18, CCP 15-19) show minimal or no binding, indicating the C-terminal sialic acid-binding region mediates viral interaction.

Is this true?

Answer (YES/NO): NO